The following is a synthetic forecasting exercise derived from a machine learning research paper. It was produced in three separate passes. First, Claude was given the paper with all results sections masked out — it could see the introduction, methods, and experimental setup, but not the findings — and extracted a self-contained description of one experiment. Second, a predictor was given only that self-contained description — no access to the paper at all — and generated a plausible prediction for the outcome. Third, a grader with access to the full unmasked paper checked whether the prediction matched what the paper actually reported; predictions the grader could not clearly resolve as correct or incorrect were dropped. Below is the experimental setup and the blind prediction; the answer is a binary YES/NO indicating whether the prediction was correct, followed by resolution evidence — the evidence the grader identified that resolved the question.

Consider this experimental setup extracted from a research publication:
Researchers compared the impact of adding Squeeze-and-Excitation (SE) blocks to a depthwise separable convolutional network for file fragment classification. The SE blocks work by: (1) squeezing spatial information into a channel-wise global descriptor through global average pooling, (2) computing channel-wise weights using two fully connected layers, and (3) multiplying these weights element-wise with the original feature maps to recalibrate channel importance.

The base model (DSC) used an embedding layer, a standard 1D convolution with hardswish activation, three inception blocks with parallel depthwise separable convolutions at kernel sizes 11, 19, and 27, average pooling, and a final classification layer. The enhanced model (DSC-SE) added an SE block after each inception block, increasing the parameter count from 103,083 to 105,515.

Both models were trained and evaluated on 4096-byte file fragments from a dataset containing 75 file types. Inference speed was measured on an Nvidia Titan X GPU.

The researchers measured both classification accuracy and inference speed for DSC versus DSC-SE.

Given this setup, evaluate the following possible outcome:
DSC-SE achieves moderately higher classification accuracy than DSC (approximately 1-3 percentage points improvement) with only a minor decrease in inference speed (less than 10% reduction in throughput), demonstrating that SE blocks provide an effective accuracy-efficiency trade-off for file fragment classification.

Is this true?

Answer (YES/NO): NO